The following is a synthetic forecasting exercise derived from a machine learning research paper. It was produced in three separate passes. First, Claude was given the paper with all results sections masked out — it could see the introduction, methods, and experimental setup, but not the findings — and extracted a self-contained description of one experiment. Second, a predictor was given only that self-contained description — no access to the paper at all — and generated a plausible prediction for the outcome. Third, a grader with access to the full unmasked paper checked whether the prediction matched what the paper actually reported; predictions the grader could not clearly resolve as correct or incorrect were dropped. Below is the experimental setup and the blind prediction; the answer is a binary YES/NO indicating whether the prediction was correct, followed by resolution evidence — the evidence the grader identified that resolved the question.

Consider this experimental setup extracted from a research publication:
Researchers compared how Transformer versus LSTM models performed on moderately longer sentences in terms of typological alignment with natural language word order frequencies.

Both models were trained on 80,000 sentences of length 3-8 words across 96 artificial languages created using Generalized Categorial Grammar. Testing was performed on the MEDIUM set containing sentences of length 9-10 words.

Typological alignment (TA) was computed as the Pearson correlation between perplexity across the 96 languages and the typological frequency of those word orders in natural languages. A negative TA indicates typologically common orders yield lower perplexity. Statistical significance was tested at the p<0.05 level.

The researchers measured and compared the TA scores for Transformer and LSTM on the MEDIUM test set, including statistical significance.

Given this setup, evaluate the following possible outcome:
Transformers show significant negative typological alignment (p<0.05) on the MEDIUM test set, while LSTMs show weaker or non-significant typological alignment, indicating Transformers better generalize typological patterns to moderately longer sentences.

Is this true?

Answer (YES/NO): NO